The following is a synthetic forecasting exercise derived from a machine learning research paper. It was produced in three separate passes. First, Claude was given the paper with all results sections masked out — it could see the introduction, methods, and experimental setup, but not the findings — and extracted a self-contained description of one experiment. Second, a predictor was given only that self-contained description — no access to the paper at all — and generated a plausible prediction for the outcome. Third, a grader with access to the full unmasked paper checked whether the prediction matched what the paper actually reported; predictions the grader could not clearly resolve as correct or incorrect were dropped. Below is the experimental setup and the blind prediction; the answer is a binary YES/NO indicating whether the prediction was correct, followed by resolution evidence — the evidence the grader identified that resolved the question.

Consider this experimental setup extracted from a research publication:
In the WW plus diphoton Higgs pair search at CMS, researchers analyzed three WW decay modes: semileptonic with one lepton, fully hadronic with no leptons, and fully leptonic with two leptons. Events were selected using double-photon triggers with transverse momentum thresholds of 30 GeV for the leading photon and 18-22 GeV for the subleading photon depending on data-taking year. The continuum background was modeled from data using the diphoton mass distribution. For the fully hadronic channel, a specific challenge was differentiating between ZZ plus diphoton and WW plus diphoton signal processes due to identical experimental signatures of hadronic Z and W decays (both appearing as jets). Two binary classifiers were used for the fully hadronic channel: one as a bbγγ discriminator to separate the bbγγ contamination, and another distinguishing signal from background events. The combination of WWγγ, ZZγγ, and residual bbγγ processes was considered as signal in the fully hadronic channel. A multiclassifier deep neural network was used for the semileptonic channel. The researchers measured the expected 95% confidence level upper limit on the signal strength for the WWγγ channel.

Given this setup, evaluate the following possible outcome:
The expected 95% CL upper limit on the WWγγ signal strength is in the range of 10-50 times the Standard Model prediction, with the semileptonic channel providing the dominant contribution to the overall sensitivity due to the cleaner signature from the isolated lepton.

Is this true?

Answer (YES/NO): NO